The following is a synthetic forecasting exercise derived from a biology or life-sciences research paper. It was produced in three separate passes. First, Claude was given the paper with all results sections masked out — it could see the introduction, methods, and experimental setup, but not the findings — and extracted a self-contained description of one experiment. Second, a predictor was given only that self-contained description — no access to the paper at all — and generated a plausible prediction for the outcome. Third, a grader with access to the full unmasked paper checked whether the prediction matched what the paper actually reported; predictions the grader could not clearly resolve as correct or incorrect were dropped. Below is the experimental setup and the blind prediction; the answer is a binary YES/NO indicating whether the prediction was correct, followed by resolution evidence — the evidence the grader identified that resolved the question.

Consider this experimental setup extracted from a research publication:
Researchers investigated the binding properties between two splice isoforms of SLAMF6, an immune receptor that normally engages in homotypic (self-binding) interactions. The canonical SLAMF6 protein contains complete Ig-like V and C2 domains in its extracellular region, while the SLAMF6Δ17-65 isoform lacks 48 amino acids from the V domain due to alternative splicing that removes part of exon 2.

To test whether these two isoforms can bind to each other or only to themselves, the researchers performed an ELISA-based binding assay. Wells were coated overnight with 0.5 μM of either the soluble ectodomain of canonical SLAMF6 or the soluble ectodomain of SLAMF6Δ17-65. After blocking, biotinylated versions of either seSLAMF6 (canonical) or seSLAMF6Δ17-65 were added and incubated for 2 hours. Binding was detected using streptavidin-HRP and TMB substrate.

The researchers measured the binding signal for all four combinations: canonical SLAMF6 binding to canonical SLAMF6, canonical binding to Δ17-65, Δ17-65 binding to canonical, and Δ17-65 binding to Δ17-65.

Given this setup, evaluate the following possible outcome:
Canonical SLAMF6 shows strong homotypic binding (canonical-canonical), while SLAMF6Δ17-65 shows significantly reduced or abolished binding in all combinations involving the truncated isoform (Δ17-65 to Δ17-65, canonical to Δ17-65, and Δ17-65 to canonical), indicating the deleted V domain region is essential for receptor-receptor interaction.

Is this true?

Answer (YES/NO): NO